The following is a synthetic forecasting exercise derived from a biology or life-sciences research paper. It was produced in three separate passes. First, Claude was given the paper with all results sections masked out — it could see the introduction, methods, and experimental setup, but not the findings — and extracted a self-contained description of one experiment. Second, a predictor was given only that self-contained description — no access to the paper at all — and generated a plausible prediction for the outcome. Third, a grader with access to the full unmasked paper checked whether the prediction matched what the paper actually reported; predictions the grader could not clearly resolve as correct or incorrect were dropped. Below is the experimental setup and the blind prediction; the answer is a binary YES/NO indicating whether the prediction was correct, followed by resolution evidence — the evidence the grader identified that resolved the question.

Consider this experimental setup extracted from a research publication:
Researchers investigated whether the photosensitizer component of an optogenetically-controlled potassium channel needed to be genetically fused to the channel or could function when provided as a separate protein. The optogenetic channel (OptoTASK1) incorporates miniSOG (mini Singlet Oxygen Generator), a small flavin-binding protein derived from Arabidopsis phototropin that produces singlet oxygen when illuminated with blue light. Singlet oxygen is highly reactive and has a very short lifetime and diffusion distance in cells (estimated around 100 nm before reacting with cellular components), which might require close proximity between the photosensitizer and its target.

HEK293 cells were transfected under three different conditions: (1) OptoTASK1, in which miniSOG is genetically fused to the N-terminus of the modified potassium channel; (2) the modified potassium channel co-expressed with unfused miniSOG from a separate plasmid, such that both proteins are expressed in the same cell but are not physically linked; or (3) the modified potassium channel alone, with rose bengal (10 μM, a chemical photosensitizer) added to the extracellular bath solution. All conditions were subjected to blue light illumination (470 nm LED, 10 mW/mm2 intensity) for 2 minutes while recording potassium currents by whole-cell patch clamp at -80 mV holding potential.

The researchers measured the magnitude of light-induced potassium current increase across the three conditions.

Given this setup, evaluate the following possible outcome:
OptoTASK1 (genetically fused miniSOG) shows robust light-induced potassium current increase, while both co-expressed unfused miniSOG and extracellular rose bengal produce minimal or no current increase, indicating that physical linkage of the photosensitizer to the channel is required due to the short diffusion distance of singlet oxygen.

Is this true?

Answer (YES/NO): NO